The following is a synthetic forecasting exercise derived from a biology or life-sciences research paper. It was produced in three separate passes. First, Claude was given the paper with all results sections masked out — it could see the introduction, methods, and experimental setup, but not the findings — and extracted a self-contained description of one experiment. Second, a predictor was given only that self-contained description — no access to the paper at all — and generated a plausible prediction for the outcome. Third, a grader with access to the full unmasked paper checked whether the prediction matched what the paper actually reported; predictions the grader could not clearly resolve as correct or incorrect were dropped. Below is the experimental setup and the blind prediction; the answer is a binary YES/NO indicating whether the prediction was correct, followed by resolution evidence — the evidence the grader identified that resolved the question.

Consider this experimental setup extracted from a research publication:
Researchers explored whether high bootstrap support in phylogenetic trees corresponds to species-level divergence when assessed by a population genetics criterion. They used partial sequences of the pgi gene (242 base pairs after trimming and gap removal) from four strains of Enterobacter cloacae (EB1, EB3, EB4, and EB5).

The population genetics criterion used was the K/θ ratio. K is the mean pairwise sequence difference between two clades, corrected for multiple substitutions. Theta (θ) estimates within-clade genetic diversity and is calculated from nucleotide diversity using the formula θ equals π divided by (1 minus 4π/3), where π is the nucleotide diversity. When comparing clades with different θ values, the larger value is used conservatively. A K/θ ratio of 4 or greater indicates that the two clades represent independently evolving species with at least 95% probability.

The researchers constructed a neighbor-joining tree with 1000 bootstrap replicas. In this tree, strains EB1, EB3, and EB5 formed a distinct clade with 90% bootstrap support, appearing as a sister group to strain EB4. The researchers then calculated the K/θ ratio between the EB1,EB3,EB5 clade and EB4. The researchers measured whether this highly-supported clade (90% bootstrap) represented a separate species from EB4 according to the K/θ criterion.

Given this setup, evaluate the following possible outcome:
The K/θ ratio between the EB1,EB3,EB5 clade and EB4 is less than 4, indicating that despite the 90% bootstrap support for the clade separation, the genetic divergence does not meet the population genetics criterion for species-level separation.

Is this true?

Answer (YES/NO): YES